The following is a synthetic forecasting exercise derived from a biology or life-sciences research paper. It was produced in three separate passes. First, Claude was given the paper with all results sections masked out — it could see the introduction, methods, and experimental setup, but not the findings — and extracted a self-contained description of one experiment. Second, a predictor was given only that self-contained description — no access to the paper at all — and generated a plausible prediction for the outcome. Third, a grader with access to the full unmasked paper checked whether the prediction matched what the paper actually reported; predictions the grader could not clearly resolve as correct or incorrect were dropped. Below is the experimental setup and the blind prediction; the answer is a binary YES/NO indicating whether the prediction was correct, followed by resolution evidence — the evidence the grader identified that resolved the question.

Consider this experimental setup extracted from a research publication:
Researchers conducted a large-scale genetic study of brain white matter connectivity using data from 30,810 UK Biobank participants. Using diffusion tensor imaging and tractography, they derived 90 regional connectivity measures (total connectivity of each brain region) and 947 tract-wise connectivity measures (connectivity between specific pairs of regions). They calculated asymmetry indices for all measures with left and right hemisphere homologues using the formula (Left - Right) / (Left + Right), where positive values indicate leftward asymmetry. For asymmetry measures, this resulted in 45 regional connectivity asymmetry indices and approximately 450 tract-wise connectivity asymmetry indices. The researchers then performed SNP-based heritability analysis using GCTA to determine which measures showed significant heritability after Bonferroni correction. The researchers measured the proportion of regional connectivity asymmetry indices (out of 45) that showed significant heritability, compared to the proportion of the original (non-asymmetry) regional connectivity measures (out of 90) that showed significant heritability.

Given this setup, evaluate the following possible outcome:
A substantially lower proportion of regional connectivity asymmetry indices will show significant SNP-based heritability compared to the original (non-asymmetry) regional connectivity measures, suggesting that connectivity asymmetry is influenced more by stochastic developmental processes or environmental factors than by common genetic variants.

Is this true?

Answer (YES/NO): YES